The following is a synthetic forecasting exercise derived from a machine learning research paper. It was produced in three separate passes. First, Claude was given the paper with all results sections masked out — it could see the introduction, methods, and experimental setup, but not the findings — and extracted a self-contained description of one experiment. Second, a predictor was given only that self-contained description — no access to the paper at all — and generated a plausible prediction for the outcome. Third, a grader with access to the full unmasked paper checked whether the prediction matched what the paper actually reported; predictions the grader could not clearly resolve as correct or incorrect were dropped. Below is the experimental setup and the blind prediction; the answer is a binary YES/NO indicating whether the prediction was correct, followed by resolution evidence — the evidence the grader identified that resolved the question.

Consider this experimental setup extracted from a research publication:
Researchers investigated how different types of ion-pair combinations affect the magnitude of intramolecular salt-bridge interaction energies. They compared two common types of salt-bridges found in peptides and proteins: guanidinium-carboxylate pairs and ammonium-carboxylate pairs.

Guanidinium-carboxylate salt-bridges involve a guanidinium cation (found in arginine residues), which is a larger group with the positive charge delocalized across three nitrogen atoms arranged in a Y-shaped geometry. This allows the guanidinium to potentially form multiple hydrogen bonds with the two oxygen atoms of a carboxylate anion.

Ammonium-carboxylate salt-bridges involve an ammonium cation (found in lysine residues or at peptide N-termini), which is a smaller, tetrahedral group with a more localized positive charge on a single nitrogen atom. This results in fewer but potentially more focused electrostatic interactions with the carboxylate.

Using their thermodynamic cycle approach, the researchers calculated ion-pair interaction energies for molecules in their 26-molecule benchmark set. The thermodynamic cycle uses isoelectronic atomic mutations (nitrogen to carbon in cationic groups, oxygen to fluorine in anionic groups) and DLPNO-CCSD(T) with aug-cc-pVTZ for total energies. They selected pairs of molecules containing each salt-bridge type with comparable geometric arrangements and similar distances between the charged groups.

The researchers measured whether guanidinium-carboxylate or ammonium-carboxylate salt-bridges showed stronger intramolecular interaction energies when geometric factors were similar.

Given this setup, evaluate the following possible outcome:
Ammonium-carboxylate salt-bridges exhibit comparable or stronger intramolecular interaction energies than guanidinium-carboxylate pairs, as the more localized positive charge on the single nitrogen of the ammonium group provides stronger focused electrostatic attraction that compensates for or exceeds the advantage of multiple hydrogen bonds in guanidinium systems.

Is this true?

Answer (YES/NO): YES